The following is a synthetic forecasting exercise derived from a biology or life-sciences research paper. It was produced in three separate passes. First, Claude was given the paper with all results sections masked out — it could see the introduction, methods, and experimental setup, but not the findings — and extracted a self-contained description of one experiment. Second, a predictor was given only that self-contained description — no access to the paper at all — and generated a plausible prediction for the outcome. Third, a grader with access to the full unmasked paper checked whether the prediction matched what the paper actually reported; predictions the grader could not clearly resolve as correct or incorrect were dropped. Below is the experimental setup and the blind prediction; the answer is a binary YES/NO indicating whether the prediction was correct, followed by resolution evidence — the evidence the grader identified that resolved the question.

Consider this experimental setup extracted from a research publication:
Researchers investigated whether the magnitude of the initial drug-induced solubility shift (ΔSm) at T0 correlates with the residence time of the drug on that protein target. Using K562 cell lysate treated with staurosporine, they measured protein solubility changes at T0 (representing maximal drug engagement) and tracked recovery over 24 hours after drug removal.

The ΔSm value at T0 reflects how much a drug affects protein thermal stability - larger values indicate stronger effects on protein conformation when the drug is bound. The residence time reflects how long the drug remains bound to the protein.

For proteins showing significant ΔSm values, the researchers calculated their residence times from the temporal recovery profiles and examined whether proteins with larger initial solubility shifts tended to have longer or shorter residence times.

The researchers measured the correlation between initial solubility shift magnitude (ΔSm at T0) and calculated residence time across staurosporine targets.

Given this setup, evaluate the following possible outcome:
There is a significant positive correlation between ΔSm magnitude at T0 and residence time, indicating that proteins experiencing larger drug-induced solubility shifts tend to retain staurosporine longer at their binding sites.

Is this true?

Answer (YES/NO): NO